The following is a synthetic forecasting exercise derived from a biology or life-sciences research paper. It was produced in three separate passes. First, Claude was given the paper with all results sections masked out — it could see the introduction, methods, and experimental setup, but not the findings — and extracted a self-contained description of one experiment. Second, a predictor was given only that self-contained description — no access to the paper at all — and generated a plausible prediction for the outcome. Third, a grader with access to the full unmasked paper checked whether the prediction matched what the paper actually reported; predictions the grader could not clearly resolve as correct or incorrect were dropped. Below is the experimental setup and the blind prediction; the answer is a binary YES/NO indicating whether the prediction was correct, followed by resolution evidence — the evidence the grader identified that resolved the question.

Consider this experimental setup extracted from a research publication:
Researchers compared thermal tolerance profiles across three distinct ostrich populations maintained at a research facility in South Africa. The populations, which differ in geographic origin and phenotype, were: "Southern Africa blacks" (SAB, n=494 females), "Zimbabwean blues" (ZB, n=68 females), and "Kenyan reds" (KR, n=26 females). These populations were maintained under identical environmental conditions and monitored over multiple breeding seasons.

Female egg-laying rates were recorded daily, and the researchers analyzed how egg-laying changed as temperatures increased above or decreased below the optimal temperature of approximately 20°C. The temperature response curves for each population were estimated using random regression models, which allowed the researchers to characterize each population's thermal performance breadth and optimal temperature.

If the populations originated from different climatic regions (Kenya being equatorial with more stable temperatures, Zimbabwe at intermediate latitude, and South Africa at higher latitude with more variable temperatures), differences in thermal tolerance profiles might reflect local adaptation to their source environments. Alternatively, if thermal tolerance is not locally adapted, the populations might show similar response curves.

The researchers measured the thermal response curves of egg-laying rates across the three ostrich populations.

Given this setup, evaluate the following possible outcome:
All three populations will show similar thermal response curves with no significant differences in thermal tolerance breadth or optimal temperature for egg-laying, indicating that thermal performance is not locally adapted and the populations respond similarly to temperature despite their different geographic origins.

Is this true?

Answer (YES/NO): NO